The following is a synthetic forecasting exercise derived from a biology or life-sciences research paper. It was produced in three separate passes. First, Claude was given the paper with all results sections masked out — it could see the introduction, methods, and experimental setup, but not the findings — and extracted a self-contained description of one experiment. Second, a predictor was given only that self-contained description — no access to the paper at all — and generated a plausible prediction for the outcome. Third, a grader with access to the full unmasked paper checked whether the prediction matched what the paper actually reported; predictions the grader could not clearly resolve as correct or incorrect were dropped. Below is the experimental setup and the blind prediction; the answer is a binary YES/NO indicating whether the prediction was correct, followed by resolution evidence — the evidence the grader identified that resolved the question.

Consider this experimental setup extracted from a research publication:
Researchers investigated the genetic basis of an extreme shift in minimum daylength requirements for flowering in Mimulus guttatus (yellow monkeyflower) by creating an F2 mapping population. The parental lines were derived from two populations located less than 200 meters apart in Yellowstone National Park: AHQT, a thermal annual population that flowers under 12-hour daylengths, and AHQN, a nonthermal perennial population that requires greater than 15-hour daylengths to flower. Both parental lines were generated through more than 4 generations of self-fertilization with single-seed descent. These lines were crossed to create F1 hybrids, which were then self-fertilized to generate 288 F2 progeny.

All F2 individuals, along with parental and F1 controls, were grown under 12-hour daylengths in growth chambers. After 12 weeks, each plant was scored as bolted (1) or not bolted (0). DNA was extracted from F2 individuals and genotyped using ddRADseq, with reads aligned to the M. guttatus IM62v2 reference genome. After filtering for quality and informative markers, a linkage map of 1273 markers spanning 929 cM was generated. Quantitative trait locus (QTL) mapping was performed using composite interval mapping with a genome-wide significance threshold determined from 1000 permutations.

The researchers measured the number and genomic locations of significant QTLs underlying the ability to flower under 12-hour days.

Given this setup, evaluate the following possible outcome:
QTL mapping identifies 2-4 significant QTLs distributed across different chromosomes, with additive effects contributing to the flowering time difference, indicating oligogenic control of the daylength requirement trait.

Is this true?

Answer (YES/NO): YES